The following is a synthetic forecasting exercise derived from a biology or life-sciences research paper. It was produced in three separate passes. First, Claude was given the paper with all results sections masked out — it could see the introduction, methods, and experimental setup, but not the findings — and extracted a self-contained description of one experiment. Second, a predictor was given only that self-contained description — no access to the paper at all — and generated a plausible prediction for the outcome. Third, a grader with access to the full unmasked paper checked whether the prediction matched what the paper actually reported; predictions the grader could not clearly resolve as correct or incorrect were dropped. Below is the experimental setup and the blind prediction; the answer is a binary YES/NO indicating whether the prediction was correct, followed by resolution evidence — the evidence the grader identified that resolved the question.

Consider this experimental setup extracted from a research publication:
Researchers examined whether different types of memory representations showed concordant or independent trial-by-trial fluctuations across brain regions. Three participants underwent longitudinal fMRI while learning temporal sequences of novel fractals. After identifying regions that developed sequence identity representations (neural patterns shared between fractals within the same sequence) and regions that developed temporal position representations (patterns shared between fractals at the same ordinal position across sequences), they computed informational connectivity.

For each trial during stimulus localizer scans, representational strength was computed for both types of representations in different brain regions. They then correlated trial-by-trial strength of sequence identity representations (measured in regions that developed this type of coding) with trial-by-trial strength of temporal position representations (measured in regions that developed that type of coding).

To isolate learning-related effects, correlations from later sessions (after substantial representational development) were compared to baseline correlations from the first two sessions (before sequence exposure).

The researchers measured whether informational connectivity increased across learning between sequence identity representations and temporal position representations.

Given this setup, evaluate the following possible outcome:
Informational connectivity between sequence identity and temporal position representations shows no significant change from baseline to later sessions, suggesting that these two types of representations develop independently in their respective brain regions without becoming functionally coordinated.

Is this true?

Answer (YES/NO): NO